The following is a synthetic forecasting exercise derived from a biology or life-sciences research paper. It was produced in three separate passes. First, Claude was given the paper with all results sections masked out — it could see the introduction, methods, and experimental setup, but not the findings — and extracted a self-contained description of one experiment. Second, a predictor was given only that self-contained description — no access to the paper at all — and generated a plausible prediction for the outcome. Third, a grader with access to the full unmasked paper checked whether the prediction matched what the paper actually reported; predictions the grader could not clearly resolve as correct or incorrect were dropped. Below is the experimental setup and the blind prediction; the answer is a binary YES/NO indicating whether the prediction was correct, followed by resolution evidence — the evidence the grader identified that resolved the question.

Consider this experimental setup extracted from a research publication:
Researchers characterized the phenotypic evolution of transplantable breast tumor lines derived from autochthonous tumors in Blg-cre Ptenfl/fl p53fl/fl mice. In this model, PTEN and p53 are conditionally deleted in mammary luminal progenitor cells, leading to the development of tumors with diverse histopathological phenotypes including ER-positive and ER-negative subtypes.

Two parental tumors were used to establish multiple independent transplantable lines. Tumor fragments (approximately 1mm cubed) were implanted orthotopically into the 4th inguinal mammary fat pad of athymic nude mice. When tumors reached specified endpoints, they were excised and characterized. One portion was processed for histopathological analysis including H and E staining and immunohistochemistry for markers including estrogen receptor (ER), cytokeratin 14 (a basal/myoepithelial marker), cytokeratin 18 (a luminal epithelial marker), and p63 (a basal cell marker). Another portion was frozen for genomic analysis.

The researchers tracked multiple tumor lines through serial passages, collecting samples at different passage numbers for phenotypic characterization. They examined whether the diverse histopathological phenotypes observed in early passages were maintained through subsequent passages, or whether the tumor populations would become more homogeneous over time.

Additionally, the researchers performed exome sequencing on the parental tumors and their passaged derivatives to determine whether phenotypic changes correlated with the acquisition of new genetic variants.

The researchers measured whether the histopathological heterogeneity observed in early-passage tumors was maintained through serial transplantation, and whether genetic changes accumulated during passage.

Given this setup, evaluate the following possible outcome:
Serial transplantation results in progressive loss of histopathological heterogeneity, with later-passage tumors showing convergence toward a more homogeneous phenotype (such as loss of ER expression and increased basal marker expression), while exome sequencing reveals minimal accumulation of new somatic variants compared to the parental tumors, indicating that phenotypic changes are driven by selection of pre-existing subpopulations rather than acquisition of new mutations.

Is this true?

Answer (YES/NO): NO